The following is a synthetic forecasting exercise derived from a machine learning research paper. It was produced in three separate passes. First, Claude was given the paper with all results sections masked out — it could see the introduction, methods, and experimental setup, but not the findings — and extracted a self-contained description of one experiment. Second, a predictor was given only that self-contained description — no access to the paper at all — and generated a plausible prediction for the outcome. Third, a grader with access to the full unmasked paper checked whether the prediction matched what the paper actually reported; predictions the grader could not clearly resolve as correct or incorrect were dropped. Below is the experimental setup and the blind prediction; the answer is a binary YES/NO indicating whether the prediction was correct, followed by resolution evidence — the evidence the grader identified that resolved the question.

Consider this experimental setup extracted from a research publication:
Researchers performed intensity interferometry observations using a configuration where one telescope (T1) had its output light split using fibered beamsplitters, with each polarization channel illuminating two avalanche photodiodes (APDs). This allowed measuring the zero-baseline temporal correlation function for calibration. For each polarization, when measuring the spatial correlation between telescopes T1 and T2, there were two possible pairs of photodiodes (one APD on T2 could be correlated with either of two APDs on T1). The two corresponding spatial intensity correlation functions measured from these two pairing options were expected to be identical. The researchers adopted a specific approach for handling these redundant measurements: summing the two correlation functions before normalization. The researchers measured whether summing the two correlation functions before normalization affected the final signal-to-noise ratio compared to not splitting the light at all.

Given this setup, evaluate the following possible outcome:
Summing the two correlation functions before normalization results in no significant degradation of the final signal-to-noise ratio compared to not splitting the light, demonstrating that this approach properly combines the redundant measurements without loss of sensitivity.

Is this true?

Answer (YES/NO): YES